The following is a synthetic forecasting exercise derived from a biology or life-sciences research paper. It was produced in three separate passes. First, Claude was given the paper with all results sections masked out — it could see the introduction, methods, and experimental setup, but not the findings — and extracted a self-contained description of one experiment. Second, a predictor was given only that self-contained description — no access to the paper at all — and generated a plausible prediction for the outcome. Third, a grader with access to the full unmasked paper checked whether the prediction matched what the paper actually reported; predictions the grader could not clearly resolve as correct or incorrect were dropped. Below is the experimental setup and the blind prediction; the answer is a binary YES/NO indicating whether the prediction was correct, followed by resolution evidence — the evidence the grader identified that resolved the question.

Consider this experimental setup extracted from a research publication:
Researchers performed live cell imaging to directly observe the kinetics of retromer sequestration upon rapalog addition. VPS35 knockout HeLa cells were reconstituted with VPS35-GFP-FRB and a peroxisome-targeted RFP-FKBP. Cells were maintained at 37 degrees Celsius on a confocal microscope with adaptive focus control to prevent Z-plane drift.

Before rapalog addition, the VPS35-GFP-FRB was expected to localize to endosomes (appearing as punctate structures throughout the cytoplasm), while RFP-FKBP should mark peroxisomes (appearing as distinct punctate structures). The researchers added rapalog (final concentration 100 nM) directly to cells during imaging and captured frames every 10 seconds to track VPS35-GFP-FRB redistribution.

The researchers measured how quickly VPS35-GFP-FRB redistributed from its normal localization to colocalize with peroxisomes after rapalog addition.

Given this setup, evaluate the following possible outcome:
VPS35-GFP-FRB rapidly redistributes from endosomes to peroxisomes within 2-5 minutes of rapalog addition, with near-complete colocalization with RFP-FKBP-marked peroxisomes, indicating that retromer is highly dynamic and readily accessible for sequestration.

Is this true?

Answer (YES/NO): NO